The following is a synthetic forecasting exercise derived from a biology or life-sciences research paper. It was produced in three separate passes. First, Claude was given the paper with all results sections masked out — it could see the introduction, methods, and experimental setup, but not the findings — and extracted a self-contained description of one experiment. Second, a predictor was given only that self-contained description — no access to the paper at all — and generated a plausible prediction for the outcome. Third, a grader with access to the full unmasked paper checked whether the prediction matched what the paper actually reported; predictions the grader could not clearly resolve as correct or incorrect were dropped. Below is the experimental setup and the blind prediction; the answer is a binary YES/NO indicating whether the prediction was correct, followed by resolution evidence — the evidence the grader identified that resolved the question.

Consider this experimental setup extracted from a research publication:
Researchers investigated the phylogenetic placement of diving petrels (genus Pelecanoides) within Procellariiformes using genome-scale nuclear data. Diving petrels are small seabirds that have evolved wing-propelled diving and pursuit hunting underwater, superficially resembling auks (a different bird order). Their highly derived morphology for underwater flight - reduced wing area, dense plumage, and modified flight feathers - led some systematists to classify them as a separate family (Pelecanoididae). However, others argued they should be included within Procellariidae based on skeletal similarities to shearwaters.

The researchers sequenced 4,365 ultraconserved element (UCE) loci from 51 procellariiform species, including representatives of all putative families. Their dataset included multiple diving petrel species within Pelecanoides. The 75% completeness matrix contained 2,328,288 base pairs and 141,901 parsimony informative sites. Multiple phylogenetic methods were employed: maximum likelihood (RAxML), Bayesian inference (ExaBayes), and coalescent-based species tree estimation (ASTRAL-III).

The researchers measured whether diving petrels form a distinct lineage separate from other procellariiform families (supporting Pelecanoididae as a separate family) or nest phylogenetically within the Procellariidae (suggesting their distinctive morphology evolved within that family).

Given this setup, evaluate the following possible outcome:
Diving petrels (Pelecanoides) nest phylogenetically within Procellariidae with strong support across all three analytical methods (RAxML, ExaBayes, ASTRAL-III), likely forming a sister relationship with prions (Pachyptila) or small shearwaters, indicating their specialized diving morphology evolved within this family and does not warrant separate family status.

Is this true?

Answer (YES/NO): YES